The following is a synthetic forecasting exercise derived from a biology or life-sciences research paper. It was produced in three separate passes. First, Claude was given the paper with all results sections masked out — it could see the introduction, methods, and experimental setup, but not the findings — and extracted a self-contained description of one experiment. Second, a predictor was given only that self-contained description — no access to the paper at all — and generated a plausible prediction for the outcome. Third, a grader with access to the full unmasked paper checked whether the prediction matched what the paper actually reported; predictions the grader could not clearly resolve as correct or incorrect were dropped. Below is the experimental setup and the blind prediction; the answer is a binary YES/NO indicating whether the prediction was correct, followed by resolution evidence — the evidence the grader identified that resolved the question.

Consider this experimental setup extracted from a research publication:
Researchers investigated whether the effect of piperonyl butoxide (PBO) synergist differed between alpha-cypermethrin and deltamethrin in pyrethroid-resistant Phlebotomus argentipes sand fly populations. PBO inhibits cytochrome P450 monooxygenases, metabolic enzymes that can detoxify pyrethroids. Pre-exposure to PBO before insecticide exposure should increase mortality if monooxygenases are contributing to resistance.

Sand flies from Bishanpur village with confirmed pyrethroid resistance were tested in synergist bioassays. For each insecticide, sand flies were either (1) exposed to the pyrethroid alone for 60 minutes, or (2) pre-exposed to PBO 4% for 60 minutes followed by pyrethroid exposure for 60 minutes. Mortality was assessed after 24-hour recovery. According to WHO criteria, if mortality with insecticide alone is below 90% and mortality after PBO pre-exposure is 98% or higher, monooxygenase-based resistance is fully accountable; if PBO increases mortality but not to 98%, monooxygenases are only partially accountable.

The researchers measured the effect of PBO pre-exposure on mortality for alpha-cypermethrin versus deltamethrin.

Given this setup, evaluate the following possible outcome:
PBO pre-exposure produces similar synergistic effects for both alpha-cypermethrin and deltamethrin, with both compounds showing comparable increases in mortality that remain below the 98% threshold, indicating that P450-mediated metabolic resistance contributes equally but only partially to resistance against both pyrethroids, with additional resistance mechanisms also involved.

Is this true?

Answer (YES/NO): NO